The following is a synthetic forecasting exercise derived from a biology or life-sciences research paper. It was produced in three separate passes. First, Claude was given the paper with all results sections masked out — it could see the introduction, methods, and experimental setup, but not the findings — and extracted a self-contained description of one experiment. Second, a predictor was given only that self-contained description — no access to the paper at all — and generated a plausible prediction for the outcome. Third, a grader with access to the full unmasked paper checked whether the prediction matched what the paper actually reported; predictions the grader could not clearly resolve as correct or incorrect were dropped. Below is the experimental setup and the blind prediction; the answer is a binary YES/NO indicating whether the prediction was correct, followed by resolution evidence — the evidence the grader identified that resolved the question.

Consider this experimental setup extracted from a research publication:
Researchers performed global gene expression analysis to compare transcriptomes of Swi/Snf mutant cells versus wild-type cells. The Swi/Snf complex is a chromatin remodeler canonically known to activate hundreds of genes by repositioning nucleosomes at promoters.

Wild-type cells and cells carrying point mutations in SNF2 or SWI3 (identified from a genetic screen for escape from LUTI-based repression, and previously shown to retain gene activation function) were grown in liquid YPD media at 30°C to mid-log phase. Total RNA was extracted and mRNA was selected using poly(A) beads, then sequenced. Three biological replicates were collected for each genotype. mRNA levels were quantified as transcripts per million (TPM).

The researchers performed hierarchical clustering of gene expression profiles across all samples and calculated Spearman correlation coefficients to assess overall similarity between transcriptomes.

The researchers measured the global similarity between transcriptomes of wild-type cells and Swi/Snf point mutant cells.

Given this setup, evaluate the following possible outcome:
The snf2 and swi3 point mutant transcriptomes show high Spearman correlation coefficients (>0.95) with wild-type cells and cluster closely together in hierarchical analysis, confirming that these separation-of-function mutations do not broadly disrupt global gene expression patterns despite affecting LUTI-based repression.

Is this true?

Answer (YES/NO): NO